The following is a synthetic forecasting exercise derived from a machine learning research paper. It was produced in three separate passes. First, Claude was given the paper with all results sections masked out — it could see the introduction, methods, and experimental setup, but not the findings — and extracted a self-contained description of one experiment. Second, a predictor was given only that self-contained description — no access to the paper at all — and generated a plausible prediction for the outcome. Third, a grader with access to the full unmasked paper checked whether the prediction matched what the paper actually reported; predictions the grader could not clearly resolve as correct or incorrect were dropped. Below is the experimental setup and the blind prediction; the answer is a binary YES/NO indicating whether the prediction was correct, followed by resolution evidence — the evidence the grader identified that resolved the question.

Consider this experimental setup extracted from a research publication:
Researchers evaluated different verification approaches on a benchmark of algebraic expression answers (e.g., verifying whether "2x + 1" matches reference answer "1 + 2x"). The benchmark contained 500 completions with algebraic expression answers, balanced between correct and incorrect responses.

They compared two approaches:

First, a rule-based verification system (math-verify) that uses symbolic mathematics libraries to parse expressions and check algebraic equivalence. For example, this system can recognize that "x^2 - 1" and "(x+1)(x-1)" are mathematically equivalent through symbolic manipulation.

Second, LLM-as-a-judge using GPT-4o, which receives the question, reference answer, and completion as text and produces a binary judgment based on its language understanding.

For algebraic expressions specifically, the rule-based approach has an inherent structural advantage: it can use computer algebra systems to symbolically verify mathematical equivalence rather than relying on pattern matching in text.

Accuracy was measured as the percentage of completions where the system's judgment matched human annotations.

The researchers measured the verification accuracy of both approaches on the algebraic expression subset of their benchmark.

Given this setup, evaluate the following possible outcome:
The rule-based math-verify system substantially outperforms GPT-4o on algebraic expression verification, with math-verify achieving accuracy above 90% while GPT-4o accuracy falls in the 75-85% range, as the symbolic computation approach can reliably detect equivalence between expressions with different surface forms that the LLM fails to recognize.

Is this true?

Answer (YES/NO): NO